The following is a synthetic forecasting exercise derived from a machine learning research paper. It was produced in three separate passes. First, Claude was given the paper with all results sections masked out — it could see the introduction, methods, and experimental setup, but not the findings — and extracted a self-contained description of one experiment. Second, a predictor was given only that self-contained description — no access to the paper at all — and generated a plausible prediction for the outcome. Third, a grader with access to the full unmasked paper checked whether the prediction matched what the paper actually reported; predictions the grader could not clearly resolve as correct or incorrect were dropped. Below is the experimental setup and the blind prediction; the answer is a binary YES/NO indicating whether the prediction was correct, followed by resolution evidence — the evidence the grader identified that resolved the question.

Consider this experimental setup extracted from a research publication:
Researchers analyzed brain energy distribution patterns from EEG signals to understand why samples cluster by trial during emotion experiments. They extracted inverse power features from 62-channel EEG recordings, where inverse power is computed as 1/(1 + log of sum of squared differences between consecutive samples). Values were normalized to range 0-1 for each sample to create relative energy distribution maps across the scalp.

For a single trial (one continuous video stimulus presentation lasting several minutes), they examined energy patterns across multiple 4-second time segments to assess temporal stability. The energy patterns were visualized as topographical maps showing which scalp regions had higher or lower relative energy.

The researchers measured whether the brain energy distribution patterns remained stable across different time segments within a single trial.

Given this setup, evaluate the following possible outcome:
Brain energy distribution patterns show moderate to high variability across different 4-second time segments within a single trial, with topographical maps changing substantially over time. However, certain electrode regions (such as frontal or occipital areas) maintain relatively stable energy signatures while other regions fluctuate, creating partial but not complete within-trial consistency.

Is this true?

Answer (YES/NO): NO